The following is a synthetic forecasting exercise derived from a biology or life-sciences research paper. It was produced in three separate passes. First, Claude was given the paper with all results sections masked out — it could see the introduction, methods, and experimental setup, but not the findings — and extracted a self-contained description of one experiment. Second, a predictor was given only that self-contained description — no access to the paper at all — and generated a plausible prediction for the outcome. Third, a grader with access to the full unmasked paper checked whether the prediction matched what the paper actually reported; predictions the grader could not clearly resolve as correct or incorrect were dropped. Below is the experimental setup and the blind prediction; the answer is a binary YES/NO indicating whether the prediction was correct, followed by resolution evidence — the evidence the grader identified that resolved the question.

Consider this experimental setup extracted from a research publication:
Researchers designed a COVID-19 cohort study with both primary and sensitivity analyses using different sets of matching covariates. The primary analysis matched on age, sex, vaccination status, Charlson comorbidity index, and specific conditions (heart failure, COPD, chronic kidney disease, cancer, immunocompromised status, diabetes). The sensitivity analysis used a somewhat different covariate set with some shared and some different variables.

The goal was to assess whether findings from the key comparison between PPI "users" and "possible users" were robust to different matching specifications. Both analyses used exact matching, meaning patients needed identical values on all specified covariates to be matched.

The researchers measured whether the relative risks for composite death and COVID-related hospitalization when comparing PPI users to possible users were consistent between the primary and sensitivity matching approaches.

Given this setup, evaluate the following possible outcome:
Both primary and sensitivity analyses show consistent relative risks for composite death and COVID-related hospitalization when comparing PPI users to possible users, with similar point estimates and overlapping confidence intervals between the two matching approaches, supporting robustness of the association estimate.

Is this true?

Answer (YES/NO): YES